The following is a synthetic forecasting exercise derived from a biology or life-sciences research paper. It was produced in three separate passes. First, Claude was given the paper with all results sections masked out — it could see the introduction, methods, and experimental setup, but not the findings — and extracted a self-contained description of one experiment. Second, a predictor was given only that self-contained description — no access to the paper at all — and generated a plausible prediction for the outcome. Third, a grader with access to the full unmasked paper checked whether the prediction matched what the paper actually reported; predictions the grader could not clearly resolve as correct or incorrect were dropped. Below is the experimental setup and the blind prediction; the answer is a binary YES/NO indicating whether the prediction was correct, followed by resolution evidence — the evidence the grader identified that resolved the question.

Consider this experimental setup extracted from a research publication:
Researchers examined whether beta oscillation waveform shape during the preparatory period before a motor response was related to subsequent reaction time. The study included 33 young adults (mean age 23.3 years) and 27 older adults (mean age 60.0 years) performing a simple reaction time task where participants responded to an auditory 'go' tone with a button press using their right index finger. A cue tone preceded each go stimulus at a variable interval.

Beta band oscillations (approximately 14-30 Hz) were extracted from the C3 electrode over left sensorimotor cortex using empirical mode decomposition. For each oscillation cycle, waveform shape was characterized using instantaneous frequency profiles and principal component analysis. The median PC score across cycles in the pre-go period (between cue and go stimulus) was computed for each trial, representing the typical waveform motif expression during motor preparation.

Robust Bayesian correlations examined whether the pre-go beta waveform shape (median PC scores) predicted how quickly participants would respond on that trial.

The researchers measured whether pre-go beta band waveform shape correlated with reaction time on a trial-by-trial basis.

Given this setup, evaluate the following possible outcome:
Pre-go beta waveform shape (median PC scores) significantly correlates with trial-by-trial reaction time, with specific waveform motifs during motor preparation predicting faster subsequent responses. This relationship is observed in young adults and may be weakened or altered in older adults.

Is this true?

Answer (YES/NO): NO